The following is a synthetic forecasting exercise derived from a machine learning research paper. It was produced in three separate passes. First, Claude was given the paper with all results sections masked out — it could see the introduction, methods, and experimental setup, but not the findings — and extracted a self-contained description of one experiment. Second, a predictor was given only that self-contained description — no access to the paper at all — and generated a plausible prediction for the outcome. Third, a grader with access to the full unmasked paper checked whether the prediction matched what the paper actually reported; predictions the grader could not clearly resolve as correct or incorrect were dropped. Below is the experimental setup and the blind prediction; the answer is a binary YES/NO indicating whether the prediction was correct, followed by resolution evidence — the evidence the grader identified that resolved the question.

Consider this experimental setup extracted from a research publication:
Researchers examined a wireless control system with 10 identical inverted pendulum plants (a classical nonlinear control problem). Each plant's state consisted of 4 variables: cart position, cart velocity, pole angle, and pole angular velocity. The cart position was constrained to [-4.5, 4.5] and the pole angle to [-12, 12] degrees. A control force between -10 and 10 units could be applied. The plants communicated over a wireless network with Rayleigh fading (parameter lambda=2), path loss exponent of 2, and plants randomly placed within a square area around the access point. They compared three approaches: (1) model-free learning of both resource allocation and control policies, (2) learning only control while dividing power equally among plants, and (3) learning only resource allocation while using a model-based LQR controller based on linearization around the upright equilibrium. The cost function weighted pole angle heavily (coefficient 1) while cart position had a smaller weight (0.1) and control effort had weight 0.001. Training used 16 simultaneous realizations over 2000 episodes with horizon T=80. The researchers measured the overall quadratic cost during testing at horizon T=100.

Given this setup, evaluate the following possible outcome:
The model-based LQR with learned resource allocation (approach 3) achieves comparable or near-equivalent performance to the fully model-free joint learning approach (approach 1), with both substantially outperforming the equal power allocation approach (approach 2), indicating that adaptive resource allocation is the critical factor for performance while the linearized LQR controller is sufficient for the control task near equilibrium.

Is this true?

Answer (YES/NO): NO